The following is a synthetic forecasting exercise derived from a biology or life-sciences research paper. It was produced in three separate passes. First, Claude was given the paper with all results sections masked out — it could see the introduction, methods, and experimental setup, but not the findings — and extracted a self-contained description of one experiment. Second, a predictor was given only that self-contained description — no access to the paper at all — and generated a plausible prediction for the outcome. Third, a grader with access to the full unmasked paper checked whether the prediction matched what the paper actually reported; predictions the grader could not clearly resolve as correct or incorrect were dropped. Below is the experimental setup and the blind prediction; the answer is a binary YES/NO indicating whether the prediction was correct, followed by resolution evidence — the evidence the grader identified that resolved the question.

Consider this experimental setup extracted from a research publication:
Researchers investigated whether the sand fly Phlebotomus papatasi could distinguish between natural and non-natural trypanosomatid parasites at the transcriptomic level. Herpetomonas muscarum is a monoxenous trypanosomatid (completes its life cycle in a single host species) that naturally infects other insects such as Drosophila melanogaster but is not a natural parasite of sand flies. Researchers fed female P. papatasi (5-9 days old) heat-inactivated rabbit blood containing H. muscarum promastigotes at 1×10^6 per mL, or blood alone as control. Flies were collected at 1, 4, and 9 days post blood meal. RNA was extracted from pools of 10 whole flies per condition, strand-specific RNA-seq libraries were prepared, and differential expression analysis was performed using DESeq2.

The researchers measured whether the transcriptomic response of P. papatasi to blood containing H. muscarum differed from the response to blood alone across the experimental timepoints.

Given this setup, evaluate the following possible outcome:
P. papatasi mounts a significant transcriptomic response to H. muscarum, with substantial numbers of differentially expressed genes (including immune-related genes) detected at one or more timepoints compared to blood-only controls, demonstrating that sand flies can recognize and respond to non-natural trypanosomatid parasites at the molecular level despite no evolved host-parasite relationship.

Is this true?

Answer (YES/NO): NO